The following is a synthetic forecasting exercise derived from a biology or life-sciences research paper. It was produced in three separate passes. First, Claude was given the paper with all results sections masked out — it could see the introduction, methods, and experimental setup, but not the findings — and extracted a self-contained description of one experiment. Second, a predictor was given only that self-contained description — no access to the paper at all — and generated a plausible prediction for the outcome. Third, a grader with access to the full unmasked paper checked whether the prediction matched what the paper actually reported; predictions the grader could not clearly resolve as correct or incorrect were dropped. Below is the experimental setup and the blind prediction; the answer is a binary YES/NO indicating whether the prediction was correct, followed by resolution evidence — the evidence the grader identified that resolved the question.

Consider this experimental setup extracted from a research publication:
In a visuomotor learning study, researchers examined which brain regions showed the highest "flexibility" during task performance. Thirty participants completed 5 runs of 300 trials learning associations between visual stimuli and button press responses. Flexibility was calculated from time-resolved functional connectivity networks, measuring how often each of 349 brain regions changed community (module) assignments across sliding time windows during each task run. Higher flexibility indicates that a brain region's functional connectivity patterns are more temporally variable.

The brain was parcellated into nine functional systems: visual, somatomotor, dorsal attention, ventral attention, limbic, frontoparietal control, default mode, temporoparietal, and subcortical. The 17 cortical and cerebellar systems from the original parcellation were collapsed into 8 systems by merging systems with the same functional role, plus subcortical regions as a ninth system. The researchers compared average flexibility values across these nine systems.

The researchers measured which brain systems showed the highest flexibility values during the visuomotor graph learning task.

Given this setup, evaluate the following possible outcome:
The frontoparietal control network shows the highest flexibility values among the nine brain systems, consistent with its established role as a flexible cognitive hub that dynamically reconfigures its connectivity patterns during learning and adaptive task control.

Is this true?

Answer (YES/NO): NO